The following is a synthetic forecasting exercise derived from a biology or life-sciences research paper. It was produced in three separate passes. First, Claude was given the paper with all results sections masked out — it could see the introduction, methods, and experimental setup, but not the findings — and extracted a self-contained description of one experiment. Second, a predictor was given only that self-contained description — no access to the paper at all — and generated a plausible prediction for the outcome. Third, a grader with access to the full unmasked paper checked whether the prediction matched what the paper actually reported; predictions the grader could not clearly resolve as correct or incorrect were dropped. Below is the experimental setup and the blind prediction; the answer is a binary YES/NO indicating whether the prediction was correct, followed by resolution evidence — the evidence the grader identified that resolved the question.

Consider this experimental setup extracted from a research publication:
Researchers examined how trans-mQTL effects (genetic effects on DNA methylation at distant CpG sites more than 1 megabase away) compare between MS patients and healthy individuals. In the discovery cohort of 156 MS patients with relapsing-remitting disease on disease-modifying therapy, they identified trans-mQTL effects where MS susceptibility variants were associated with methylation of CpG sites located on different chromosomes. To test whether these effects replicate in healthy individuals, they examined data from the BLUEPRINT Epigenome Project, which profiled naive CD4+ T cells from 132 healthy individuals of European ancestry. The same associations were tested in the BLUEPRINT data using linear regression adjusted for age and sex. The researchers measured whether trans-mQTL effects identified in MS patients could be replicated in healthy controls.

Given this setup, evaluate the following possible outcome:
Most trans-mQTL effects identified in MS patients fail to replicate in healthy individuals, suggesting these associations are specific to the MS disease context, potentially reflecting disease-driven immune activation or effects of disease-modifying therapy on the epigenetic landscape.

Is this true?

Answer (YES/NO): NO